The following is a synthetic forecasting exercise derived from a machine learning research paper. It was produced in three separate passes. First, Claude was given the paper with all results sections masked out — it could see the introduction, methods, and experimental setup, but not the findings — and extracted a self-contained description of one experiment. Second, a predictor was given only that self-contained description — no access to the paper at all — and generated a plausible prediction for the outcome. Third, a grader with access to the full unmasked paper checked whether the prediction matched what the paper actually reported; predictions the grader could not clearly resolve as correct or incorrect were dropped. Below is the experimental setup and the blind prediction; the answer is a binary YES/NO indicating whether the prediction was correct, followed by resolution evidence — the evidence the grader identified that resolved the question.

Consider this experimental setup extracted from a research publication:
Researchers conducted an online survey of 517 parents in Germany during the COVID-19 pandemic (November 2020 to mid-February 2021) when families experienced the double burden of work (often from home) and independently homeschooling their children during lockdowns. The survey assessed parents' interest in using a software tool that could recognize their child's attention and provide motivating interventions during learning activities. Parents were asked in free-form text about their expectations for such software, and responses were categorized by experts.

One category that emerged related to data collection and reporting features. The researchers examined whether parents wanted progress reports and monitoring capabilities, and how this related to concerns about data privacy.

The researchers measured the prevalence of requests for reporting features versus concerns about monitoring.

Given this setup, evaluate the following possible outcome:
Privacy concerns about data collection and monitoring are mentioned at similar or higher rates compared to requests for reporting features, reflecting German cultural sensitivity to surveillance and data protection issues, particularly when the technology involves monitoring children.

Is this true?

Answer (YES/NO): YES